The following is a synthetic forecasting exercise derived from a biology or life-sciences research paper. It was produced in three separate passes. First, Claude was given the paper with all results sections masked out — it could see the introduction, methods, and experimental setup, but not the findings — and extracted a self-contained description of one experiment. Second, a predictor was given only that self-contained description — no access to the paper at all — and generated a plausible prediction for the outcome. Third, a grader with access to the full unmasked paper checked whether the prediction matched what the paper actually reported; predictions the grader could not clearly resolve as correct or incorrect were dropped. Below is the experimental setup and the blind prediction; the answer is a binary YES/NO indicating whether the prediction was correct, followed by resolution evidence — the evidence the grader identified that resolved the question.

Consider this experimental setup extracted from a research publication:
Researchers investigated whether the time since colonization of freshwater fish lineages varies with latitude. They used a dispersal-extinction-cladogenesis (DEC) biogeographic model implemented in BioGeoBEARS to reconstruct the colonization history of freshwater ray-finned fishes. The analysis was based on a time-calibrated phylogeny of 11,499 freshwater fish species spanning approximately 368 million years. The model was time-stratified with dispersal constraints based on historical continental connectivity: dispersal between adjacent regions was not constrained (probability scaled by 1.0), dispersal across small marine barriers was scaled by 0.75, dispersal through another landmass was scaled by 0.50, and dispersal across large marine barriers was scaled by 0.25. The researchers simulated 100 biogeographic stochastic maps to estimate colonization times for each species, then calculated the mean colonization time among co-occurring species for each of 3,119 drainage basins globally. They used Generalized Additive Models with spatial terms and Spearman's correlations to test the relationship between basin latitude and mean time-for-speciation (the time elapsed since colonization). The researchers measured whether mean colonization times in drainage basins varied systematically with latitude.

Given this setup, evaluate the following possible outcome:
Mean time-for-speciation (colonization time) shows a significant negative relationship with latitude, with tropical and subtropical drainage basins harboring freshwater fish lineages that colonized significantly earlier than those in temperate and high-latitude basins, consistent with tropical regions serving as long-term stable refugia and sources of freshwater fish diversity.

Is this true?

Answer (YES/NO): YES